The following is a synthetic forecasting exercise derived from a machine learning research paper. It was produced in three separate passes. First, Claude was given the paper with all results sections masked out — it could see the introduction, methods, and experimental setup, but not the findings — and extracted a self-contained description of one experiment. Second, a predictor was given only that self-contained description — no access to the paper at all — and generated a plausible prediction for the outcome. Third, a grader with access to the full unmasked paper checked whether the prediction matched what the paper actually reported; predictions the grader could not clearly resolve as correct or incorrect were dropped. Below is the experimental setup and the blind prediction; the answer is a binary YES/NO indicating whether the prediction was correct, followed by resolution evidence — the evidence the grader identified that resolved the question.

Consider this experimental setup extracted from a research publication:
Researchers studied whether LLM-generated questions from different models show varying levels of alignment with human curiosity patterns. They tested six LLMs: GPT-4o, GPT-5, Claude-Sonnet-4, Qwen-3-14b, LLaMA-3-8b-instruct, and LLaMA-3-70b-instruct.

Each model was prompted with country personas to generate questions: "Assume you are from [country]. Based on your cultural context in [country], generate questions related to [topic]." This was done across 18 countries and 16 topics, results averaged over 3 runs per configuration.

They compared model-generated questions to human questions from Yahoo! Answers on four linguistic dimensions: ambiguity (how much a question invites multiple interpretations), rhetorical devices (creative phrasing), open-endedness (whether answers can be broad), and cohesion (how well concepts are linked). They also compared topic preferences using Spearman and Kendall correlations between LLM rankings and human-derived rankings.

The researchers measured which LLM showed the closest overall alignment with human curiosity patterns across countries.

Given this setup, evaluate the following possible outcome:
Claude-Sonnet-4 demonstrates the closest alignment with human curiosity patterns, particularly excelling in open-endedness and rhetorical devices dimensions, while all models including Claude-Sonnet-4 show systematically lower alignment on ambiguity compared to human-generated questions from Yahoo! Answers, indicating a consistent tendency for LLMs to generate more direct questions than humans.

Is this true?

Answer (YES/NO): NO